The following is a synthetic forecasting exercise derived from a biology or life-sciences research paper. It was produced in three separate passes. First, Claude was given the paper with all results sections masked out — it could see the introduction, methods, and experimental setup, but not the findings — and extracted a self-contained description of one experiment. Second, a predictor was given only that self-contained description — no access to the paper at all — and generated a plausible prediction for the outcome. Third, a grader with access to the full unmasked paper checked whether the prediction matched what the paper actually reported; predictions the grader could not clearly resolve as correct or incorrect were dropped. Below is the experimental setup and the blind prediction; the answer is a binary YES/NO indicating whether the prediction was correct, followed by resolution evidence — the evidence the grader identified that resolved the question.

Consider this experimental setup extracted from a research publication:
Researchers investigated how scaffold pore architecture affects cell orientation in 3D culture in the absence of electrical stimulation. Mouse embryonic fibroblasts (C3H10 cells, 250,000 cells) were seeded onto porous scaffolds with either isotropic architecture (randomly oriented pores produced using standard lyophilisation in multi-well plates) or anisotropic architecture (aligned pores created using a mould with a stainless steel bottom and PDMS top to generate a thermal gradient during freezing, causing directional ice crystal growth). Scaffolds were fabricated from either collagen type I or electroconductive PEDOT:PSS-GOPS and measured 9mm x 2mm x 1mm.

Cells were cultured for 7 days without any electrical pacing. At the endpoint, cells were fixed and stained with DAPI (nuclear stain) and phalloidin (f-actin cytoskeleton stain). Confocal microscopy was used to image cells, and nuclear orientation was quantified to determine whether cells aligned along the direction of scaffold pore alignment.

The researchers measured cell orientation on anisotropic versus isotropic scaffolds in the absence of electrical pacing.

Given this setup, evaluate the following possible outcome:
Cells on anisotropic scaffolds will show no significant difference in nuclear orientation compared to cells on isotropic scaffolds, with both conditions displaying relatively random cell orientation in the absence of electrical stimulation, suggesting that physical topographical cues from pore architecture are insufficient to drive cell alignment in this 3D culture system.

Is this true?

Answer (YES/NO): NO